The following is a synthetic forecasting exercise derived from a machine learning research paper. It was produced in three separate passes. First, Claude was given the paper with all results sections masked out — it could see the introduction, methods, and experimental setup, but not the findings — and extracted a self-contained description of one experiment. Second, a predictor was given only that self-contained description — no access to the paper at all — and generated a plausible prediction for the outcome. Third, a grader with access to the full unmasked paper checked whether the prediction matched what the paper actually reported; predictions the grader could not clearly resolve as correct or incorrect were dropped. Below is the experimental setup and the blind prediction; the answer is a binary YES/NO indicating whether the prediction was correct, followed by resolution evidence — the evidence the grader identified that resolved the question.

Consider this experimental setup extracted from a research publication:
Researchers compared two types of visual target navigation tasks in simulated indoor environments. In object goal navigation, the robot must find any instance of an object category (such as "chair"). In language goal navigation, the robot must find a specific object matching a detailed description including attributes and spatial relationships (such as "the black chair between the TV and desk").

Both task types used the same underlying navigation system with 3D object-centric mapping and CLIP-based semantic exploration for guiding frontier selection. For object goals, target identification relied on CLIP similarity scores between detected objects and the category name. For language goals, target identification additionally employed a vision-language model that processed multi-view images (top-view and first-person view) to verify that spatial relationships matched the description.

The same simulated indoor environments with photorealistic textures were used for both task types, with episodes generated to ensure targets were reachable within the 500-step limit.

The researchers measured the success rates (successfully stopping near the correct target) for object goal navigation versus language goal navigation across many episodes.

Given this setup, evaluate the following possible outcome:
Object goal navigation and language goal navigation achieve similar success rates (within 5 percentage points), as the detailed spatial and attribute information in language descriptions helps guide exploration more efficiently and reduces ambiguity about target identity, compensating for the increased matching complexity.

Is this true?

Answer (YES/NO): NO